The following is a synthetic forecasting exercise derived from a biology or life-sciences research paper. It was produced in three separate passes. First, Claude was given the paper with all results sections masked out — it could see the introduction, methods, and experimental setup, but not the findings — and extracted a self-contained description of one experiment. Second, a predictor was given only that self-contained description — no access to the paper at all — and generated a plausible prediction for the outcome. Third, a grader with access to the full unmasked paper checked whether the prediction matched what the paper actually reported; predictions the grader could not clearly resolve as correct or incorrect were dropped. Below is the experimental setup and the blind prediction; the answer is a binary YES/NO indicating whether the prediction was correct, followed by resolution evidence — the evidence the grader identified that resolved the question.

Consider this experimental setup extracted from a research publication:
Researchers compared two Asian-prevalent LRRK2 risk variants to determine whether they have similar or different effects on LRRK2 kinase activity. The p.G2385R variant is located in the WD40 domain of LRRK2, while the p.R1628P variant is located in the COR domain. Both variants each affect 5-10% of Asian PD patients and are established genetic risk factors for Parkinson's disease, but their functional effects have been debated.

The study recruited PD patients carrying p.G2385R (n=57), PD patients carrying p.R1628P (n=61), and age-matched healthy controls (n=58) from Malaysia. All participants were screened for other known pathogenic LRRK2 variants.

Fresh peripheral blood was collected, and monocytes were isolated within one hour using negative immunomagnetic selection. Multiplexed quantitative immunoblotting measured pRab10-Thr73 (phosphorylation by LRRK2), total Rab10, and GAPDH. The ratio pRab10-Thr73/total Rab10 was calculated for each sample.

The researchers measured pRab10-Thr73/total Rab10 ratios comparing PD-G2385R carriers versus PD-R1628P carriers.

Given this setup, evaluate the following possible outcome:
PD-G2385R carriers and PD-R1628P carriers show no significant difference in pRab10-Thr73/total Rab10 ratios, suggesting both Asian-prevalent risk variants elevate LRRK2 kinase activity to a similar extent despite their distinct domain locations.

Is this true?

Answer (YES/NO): NO